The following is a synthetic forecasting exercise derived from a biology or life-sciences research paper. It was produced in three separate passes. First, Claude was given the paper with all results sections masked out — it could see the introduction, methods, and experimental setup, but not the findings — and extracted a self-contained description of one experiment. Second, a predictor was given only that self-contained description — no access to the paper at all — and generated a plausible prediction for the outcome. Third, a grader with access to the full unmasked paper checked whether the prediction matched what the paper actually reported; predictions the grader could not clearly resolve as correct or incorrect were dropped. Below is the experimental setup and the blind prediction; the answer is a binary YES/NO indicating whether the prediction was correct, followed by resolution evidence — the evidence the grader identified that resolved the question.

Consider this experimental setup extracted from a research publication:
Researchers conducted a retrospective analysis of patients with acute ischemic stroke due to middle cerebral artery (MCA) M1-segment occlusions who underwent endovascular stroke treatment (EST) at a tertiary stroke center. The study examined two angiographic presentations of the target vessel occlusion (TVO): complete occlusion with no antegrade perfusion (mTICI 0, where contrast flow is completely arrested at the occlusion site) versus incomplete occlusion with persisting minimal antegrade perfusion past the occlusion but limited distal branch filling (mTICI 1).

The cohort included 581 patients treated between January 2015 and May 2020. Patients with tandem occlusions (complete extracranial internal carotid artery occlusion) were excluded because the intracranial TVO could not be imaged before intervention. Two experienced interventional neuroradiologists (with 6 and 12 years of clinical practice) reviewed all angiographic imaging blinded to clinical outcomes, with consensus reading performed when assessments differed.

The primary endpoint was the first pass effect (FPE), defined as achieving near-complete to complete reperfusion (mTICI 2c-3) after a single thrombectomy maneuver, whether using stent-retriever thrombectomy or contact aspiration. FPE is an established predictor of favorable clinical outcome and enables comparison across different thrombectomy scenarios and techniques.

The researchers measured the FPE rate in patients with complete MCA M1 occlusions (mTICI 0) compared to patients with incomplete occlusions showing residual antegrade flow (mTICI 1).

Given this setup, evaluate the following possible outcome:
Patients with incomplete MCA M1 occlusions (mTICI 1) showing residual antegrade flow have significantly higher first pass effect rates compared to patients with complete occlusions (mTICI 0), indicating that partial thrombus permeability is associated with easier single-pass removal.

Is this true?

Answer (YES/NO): NO